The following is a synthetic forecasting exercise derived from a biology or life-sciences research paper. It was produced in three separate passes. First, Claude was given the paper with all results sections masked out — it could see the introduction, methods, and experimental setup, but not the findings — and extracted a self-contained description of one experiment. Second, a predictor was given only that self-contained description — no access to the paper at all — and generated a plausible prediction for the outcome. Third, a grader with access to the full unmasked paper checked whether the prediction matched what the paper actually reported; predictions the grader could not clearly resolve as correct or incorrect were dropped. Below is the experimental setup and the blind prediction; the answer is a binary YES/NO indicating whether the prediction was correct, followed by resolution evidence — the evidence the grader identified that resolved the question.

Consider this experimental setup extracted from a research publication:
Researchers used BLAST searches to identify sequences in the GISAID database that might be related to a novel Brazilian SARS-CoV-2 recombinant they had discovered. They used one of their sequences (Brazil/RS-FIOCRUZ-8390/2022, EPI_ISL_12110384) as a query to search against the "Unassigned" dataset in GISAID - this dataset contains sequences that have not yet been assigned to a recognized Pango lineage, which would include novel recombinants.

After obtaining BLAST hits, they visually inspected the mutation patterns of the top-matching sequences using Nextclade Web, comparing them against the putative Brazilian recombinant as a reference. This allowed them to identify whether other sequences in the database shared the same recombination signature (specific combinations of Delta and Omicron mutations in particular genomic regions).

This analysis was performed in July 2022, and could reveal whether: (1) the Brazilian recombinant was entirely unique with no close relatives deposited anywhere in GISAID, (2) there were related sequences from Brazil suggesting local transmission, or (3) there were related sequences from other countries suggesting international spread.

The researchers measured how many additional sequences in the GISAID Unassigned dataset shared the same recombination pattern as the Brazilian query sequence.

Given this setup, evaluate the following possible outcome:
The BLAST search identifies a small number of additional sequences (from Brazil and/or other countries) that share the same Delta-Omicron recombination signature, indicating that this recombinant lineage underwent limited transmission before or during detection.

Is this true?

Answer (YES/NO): YES